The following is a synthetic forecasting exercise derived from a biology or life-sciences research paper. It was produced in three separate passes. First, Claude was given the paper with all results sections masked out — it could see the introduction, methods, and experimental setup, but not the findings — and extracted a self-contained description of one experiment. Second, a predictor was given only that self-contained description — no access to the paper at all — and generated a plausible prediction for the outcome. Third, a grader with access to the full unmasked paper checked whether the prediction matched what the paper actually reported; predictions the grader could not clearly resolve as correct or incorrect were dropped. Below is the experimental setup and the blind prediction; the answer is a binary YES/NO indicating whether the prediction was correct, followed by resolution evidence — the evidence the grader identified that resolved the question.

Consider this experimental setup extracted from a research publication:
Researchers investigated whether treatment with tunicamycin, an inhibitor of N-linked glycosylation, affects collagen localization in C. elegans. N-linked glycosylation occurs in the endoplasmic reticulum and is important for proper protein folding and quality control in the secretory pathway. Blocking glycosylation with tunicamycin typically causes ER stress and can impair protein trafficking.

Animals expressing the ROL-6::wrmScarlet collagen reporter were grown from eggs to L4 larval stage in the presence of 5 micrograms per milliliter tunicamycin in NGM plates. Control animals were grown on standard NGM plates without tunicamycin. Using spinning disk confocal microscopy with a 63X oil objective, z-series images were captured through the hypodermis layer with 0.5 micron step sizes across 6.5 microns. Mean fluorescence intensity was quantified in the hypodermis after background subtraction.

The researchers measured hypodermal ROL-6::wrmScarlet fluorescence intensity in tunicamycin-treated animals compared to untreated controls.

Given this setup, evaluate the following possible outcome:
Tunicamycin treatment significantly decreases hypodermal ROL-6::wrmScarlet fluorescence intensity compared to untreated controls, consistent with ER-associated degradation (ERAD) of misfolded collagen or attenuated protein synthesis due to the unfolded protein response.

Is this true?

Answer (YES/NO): NO